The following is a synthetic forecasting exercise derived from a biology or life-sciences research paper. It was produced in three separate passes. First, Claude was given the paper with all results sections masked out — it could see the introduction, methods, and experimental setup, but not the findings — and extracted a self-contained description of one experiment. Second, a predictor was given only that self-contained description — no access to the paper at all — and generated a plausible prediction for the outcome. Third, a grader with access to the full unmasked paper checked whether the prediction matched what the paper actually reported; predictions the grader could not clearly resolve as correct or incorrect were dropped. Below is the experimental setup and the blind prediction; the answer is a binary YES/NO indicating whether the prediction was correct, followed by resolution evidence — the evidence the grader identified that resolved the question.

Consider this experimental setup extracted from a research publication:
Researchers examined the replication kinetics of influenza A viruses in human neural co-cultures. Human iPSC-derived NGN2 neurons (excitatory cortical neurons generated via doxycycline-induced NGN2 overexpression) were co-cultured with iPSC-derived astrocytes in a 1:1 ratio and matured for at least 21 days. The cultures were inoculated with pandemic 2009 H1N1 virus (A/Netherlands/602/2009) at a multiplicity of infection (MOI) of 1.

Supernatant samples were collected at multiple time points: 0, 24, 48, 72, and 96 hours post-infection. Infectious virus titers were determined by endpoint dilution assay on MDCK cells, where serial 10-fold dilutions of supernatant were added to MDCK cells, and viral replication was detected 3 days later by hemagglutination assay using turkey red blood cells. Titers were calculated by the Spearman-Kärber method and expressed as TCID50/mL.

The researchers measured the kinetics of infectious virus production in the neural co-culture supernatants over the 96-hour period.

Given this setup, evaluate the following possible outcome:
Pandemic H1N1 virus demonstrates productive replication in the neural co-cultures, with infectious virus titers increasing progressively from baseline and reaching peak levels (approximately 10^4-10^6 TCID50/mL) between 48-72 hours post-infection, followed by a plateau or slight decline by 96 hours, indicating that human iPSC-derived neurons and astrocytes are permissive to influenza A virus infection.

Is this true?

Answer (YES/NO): NO